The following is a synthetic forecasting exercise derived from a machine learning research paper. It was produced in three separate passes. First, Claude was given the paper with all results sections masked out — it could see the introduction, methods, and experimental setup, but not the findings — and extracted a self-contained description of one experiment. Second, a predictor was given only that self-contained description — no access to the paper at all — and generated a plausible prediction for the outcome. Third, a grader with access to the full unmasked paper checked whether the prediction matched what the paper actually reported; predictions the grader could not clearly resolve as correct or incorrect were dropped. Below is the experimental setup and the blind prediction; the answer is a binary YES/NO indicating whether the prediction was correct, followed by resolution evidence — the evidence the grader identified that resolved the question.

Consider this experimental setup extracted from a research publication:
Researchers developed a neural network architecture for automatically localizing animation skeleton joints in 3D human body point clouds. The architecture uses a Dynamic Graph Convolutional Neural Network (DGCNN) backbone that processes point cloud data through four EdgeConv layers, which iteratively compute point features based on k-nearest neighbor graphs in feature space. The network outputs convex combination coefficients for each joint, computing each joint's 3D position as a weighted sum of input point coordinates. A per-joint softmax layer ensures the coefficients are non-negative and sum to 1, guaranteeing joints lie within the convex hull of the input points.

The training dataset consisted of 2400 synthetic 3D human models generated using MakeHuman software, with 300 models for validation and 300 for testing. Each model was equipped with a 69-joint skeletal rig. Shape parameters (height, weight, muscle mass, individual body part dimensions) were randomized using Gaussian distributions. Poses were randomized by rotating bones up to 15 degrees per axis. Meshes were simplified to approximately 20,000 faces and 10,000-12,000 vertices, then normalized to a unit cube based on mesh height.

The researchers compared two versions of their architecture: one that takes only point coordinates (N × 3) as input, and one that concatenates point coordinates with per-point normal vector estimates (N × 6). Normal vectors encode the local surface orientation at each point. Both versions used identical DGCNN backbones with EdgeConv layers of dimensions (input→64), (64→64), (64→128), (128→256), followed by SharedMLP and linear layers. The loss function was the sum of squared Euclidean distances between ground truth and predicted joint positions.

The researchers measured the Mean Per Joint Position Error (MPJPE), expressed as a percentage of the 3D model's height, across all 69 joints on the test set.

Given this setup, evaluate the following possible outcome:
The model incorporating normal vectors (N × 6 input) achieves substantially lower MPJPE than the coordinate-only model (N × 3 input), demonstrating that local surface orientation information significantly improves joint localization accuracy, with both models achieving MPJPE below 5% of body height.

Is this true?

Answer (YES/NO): YES